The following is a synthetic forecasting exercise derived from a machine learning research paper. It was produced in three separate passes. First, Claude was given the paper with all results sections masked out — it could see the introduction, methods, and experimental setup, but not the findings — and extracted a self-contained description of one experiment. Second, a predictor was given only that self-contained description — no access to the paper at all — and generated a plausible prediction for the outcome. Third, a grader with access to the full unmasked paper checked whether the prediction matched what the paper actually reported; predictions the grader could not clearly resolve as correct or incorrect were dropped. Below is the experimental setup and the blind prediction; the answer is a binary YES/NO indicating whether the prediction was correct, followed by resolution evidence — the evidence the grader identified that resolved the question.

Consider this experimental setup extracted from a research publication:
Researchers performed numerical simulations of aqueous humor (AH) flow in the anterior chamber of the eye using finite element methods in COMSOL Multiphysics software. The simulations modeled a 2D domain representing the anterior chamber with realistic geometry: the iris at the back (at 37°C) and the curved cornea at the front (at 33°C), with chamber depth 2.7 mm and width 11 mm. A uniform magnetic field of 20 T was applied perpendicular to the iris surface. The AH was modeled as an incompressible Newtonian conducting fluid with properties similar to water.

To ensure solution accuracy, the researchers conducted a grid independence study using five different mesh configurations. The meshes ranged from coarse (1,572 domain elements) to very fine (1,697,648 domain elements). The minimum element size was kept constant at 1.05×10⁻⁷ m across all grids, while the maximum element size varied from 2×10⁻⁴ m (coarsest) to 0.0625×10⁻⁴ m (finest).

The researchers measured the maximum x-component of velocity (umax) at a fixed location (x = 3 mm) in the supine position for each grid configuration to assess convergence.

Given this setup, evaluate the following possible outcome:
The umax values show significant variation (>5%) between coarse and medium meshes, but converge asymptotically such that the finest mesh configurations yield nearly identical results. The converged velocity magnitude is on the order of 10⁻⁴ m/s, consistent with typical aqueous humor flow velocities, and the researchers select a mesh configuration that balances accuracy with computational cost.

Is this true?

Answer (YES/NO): NO